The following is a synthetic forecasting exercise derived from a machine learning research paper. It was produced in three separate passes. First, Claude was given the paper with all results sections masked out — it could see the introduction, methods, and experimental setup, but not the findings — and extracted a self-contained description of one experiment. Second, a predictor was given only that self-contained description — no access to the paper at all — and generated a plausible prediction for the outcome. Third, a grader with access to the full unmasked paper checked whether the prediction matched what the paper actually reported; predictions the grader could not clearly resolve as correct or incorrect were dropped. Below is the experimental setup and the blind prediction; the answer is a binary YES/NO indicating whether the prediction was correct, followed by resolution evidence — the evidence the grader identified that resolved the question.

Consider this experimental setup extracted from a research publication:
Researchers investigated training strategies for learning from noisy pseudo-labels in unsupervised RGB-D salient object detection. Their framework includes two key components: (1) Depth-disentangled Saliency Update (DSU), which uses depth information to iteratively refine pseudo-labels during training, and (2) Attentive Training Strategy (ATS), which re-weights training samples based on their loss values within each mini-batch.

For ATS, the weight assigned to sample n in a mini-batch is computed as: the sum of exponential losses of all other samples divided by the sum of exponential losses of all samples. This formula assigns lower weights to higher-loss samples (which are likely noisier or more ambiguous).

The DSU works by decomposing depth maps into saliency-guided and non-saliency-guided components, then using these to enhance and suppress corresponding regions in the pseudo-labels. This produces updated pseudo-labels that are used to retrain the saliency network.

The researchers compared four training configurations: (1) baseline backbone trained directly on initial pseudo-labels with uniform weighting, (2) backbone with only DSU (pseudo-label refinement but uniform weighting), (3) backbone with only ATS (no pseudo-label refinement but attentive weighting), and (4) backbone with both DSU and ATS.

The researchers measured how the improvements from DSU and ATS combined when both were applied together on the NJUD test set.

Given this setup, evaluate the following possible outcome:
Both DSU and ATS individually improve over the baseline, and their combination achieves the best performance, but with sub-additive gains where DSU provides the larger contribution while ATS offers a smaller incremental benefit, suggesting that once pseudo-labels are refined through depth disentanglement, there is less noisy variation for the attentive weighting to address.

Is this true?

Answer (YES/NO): NO